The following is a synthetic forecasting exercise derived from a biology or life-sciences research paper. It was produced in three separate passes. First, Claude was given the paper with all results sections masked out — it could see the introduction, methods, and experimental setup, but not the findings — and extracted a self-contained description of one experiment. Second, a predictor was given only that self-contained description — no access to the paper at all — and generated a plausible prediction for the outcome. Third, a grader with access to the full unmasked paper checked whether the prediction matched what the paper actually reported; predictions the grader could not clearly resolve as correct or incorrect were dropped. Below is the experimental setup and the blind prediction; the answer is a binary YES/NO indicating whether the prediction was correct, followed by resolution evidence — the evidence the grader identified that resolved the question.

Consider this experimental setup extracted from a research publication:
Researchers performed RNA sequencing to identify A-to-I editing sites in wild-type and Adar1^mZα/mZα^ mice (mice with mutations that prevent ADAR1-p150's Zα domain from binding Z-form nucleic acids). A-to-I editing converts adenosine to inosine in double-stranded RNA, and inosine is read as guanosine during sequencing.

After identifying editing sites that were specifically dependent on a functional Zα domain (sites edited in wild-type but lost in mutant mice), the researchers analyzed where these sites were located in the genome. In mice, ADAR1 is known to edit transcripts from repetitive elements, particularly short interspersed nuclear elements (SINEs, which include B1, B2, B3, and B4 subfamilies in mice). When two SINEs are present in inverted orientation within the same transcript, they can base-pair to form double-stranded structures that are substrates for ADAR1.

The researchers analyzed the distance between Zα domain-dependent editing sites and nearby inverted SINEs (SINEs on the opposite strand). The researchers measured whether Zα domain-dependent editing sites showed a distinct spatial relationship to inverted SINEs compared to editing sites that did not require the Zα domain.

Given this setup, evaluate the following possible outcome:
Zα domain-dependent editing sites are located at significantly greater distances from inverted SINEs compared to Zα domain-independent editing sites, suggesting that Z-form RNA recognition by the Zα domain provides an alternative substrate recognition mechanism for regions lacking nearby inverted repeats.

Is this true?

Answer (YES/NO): NO